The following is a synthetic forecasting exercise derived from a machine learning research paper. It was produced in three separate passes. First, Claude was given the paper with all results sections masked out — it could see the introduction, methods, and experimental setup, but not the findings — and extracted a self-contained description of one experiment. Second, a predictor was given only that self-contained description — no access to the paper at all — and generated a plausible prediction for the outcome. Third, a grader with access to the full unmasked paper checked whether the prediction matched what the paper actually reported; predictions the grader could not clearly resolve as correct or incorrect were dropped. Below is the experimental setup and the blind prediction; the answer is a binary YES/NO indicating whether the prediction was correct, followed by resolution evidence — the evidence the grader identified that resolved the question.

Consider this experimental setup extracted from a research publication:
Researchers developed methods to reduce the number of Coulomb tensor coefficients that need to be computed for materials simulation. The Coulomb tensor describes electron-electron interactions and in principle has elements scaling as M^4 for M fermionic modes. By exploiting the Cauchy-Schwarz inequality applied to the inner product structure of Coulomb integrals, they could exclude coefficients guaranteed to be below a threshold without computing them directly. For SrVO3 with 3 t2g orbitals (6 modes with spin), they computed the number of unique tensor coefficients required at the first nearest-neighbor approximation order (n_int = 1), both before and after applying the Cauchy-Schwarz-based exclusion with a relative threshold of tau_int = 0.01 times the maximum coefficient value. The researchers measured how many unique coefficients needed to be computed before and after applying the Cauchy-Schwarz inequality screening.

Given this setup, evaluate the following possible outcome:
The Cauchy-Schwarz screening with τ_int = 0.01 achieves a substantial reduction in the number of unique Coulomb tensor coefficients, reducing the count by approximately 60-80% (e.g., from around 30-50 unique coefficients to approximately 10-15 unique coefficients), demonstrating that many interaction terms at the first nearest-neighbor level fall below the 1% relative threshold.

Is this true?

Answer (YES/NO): NO